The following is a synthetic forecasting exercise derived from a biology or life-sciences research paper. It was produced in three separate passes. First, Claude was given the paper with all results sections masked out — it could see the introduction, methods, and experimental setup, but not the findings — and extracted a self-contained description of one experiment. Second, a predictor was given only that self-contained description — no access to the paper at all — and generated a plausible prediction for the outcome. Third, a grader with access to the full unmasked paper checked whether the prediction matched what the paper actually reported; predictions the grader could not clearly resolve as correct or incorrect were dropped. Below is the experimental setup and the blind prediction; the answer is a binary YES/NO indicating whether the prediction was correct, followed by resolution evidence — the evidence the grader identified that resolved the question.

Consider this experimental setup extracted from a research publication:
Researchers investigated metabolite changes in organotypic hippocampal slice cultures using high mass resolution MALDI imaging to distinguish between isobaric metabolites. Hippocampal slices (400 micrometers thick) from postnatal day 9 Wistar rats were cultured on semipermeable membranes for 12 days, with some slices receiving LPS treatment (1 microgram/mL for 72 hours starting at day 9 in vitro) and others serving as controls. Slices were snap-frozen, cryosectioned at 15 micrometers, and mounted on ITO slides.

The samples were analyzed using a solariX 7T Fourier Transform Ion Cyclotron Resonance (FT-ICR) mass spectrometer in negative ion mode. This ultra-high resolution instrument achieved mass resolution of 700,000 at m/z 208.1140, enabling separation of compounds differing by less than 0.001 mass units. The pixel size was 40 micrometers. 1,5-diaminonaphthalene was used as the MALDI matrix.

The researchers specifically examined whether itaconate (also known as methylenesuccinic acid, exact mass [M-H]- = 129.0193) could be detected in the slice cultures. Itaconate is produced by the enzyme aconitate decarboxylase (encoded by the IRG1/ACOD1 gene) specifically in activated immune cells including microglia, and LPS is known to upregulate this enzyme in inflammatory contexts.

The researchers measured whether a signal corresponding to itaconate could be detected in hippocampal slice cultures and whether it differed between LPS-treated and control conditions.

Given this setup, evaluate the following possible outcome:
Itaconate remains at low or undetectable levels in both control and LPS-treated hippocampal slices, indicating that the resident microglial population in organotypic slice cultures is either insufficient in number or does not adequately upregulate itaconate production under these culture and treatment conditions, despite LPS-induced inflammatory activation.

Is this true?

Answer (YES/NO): NO